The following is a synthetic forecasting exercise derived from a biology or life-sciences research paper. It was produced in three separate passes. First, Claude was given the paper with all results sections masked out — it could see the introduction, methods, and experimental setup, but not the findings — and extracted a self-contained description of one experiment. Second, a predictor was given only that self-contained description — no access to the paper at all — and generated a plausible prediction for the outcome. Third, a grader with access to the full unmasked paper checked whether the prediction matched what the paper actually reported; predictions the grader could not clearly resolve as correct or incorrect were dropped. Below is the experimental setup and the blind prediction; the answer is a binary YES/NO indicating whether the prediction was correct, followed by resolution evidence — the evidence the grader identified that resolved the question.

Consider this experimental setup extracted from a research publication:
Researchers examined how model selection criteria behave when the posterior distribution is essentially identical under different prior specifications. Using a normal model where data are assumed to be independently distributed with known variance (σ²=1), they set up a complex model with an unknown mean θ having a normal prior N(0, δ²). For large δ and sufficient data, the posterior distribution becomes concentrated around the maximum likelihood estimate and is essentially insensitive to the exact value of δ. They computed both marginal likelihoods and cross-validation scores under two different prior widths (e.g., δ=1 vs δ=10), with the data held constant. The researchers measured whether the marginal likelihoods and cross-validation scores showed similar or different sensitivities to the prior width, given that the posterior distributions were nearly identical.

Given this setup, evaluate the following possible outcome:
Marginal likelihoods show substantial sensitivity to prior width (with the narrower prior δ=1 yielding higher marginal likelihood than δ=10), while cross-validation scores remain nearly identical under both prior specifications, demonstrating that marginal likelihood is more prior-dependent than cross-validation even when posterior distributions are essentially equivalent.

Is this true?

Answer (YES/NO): YES